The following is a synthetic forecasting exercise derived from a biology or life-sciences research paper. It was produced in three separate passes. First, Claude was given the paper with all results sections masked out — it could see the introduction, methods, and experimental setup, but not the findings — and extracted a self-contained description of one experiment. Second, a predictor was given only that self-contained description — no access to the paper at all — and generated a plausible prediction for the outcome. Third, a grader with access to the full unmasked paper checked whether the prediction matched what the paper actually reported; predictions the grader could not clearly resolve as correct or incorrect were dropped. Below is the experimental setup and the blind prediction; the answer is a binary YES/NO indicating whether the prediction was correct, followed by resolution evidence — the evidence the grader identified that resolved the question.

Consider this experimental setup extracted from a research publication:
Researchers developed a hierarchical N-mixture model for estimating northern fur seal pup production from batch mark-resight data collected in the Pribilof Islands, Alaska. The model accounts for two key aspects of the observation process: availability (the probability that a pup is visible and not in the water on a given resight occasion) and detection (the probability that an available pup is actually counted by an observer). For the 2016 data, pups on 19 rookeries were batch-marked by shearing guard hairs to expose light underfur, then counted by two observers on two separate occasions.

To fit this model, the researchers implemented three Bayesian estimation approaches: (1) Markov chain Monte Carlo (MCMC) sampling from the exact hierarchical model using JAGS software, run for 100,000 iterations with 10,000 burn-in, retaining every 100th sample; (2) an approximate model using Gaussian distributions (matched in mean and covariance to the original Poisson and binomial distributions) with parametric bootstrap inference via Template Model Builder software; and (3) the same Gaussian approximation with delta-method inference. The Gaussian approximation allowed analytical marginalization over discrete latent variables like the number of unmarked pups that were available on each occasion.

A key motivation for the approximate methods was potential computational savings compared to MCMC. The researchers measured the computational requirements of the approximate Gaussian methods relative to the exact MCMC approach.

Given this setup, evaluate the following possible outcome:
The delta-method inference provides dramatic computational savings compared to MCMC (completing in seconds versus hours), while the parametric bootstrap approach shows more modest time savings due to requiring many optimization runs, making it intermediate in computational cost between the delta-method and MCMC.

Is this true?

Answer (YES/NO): NO